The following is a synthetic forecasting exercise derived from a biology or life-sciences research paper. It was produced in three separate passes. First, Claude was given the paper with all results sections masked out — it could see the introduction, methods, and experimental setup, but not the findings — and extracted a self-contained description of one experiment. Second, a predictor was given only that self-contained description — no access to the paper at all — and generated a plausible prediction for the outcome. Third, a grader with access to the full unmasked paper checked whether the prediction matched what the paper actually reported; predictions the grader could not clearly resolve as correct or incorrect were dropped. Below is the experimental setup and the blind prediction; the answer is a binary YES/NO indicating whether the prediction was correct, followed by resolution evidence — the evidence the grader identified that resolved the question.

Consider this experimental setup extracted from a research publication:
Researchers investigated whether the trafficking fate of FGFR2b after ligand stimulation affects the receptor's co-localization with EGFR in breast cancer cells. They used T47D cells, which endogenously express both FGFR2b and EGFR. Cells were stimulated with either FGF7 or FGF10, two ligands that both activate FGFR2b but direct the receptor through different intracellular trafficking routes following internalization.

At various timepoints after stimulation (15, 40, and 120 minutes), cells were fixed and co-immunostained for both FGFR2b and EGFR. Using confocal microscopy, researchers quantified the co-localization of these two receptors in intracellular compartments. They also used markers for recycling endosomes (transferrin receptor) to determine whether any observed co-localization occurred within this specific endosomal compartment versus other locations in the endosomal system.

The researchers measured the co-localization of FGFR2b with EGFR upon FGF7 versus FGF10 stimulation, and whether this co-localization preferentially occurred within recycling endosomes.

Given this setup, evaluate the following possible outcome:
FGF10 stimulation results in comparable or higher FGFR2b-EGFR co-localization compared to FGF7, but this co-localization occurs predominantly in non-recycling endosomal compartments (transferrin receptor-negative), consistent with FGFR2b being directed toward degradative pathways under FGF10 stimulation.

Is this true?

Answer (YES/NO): NO